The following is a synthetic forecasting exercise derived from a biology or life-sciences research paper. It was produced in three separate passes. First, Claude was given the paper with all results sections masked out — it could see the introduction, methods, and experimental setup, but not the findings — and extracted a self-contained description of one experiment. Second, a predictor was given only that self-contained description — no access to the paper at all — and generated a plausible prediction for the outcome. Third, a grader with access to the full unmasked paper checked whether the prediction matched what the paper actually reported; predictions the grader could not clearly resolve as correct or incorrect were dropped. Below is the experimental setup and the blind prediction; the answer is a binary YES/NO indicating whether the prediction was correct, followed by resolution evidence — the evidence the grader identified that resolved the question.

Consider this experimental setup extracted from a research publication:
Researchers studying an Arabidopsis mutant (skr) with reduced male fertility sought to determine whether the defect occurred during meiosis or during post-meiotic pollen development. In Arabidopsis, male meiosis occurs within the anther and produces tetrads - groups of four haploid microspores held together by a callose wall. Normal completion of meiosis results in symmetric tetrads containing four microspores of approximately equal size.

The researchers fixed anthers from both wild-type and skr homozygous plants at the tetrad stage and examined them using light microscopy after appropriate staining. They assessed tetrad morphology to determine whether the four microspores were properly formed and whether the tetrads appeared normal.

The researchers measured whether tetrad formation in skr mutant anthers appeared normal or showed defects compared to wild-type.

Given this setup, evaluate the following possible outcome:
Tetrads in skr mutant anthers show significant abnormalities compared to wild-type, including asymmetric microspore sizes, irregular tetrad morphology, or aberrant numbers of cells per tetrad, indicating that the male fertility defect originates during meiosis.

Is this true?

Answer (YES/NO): NO